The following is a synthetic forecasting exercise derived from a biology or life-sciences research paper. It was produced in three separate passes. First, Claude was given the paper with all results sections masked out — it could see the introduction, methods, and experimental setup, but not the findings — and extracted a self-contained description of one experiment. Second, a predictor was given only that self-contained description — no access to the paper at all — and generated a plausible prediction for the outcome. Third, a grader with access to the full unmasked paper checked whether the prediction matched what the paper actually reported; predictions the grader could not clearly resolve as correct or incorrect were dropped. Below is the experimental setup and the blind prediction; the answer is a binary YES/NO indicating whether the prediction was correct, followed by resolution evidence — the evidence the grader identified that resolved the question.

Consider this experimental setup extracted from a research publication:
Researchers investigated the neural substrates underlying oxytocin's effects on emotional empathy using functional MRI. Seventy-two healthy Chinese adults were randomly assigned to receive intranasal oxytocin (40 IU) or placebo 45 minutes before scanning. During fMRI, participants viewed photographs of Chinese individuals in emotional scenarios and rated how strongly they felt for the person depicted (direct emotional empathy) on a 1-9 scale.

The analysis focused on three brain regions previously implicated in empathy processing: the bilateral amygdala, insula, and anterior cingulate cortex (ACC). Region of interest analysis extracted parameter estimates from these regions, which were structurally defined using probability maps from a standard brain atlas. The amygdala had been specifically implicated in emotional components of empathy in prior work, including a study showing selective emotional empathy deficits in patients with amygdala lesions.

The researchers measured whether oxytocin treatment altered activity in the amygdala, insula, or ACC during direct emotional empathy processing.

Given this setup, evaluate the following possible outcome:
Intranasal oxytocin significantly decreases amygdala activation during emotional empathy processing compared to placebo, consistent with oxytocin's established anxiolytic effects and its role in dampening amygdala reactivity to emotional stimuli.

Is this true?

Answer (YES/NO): YES